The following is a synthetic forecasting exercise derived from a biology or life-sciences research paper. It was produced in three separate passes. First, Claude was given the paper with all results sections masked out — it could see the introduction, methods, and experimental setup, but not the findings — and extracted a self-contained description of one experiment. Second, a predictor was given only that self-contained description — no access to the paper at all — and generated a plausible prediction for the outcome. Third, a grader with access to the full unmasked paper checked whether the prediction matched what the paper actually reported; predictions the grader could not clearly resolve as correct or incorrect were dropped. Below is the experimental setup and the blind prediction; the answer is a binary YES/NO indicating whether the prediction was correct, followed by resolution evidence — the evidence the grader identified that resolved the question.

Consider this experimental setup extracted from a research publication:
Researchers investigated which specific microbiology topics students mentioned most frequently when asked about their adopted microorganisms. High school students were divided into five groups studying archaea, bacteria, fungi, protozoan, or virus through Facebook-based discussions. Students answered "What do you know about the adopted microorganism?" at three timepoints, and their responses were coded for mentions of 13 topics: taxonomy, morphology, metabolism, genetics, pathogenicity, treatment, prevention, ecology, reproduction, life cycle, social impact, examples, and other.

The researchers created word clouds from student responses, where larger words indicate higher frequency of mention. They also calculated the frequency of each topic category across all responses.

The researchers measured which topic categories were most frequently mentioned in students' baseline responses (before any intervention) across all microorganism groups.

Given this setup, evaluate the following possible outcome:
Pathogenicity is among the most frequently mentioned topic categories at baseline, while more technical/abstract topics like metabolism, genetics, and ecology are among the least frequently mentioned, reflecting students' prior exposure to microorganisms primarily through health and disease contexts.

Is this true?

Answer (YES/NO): NO